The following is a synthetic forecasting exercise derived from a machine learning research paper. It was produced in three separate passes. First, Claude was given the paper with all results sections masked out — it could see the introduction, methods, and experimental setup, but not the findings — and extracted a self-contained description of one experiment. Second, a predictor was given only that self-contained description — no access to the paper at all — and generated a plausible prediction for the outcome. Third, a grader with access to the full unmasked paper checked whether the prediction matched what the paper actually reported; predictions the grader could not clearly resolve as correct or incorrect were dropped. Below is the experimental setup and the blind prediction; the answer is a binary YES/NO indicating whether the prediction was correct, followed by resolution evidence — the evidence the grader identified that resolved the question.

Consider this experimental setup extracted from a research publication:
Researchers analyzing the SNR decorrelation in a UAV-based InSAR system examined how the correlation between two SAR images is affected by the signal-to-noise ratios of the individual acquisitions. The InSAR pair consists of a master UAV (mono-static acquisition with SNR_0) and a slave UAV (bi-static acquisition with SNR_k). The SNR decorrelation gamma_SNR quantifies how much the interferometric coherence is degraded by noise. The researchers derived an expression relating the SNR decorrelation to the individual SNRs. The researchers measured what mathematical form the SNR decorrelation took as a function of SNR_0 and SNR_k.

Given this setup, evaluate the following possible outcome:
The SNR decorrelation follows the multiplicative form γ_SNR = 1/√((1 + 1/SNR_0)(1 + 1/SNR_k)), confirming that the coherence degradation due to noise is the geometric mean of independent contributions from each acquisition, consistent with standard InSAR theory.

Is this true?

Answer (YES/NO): YES